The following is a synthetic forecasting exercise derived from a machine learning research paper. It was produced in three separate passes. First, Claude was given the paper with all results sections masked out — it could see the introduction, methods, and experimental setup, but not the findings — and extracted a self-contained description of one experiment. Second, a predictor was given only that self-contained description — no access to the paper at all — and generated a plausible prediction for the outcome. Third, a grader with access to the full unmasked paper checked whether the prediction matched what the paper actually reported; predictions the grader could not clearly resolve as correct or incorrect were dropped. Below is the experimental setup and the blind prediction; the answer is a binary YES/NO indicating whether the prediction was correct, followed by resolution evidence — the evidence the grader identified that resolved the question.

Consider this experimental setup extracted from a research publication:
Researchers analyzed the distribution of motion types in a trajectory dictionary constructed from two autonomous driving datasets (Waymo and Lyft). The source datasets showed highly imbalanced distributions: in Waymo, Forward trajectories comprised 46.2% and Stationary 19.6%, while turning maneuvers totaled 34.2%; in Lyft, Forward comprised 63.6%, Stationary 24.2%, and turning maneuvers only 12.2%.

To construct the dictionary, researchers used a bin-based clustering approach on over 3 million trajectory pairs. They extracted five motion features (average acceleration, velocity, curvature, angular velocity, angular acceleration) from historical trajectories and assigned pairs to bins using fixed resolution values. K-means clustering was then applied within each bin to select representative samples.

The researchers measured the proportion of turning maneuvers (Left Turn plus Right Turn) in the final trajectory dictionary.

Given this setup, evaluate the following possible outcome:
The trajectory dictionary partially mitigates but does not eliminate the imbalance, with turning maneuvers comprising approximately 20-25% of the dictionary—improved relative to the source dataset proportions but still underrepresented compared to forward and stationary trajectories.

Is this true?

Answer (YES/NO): NO